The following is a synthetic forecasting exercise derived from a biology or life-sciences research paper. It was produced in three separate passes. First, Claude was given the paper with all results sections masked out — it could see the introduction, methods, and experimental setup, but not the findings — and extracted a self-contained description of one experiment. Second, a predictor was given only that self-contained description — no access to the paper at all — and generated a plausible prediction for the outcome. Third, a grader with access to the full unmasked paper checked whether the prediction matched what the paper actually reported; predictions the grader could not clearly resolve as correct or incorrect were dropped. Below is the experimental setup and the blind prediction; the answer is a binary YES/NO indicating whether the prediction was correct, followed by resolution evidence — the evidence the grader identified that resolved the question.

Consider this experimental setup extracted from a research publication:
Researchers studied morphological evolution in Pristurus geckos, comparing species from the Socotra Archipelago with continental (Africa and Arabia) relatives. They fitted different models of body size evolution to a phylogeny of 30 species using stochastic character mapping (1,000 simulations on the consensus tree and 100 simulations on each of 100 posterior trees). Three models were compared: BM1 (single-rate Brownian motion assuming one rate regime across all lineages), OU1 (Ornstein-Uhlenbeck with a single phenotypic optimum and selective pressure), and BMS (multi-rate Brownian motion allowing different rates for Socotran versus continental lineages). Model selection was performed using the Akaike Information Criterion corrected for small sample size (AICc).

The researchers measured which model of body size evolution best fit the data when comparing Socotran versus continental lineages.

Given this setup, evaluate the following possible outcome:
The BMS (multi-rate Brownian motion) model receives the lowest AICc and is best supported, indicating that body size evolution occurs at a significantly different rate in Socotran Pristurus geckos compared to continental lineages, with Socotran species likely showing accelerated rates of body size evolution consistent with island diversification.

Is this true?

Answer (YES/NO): NO